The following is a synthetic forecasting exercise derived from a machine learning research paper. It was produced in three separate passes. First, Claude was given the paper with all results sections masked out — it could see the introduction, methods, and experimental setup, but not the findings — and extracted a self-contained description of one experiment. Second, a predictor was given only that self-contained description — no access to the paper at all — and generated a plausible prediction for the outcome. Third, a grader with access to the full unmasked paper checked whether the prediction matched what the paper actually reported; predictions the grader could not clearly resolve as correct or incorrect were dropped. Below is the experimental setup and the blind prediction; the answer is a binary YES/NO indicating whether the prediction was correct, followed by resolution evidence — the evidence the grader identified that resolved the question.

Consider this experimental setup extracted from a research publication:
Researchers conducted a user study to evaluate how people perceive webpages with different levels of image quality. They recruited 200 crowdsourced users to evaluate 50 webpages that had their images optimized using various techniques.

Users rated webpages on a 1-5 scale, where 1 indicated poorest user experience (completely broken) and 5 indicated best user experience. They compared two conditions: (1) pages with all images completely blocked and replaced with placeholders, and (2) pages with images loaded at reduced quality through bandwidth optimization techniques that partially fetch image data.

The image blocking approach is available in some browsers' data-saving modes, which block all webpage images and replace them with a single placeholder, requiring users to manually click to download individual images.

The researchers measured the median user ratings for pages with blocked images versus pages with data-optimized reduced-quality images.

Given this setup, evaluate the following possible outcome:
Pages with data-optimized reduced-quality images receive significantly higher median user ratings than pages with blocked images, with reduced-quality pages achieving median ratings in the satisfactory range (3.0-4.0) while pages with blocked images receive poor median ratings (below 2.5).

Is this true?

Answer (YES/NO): YES